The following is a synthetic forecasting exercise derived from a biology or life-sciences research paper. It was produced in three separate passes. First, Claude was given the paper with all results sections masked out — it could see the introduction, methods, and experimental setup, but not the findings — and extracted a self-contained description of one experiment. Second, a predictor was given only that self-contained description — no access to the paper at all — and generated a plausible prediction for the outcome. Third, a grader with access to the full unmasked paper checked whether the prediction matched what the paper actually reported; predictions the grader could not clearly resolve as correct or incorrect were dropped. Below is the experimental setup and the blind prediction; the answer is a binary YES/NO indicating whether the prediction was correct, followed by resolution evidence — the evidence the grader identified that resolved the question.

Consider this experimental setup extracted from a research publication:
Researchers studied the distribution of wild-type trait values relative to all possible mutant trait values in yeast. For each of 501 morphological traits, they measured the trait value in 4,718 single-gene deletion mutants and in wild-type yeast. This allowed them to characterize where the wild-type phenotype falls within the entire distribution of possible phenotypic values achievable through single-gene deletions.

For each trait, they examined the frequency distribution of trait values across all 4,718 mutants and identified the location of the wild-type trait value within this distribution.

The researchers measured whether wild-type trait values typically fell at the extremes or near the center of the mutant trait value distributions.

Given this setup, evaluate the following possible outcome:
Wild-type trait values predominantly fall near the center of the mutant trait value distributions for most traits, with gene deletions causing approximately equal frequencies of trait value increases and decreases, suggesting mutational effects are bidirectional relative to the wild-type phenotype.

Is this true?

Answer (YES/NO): YES